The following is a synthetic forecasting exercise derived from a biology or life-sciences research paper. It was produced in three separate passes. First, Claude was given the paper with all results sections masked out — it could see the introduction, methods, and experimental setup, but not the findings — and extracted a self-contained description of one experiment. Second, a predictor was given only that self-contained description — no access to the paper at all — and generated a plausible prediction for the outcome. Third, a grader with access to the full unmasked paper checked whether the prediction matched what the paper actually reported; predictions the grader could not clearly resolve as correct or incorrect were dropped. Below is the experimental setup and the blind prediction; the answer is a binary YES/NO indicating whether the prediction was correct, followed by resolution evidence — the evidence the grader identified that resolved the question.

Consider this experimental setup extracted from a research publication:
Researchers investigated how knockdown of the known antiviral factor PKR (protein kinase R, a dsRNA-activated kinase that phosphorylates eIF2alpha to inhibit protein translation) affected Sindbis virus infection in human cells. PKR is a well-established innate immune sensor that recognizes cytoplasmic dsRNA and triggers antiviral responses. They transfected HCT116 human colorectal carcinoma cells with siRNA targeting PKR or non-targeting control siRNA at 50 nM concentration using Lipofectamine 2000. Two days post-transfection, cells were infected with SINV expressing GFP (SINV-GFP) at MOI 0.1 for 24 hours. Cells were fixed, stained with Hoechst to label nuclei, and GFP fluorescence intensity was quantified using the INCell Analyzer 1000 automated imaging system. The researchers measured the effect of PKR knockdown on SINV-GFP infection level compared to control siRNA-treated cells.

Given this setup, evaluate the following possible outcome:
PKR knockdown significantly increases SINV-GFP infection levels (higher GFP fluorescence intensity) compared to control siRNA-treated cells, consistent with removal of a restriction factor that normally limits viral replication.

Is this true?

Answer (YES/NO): YES